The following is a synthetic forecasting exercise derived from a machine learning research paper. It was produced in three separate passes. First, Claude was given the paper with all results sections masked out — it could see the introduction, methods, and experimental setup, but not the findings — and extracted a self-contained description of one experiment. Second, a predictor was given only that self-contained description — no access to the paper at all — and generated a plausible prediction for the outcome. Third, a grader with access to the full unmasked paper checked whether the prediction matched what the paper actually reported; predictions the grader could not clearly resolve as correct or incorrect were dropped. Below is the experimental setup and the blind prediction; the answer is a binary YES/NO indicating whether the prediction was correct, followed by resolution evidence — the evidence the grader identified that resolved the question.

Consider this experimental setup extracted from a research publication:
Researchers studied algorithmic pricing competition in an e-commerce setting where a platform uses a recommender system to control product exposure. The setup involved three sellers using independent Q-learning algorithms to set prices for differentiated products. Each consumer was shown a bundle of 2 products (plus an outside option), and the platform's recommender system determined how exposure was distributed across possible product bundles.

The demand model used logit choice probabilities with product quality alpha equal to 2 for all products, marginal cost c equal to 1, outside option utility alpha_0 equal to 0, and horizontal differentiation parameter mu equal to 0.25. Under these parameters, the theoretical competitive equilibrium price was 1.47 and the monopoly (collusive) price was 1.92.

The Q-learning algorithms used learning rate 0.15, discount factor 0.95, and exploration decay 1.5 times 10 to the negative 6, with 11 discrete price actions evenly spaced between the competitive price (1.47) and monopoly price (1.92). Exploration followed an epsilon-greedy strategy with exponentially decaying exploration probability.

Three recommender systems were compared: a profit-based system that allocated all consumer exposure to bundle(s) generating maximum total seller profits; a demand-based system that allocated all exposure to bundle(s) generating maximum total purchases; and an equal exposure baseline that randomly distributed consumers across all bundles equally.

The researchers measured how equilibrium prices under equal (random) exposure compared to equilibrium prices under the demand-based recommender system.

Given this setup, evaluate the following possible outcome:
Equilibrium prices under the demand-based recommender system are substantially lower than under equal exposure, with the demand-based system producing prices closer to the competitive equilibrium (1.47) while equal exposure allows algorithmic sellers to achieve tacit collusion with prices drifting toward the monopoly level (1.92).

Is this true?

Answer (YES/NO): NO